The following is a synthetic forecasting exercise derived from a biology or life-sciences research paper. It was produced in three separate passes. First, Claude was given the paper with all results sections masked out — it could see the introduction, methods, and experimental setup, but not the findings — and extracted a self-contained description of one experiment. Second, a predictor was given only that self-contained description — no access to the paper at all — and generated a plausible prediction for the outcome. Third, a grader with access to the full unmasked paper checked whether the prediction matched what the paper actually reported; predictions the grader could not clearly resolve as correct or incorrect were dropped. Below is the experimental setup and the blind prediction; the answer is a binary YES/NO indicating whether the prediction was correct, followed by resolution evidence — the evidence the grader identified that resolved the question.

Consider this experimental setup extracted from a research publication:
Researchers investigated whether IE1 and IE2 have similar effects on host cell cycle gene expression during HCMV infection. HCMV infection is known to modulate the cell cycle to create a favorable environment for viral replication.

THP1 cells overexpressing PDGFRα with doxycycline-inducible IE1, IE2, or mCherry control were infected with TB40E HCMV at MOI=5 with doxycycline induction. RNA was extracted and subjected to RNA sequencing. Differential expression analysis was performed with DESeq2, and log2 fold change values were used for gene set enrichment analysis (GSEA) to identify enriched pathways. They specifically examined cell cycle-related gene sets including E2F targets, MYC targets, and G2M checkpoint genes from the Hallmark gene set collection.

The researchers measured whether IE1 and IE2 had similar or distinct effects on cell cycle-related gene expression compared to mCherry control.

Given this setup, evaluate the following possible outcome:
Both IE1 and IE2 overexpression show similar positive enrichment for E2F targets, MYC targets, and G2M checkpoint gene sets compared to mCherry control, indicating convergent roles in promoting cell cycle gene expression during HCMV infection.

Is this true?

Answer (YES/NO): NO